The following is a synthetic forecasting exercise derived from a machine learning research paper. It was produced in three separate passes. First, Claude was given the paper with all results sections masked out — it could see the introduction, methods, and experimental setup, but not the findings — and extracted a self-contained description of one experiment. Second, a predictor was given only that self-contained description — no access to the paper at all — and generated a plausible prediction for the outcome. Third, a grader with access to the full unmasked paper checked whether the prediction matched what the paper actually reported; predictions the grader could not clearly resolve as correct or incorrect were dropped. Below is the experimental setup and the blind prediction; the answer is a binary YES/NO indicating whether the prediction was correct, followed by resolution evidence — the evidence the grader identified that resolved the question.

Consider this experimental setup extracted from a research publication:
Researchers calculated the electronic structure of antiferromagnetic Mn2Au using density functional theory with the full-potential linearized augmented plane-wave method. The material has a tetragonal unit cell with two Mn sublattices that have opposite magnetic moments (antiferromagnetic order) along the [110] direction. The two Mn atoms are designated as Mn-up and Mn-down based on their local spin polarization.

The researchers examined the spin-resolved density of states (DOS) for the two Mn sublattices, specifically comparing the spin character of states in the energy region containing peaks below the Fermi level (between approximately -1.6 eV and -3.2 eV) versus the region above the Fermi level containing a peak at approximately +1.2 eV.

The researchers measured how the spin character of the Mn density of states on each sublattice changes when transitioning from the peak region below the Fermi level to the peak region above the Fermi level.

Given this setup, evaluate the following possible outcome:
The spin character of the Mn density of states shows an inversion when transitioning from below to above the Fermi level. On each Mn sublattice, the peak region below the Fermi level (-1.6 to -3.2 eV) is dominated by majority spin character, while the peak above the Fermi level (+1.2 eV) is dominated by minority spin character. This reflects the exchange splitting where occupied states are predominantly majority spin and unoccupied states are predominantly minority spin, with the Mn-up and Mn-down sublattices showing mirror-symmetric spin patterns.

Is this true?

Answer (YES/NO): YES